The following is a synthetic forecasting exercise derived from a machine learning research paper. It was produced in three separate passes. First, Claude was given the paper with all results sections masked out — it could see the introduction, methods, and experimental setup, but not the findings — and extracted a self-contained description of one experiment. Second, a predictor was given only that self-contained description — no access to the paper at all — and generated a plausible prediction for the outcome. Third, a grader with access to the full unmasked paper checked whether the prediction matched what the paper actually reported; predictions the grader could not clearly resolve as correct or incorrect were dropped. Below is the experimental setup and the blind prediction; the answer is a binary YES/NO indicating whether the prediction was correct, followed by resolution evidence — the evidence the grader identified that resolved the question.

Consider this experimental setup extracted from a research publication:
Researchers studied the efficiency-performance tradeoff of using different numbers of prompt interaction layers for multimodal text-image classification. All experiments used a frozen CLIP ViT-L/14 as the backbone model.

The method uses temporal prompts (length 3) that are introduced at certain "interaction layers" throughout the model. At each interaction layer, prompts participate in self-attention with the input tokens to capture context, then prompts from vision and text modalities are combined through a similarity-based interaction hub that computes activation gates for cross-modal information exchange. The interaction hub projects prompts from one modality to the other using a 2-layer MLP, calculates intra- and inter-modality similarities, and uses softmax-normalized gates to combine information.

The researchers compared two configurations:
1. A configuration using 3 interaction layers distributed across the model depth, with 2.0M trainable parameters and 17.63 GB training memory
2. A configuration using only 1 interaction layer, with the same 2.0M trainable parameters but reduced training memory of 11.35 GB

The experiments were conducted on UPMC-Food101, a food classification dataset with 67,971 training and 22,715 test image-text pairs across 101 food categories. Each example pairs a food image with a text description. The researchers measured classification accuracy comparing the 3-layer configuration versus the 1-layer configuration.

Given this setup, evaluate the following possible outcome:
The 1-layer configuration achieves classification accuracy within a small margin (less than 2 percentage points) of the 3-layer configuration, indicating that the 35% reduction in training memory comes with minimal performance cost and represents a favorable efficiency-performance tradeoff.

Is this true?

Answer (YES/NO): YES